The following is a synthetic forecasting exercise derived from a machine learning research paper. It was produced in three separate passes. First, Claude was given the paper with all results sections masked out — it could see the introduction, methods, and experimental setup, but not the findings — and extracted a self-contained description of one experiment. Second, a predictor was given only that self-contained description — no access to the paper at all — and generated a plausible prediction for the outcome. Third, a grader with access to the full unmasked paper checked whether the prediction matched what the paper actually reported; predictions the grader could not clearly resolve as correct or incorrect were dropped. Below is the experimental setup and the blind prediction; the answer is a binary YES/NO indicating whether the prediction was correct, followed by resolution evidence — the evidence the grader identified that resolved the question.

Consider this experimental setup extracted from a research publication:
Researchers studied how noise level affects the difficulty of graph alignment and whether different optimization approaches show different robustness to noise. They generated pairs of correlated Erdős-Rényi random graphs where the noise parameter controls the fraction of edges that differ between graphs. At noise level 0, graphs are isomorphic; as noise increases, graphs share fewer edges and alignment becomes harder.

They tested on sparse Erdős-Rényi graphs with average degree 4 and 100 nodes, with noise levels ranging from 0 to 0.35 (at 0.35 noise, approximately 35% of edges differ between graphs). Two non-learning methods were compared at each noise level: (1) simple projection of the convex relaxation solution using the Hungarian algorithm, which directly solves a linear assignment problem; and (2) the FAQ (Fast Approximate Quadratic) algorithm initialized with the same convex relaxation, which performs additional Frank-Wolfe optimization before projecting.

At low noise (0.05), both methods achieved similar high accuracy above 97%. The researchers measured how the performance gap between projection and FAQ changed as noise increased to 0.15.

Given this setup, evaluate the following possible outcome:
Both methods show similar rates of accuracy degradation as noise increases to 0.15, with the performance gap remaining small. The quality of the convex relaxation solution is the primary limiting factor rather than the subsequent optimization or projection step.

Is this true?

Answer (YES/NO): NO